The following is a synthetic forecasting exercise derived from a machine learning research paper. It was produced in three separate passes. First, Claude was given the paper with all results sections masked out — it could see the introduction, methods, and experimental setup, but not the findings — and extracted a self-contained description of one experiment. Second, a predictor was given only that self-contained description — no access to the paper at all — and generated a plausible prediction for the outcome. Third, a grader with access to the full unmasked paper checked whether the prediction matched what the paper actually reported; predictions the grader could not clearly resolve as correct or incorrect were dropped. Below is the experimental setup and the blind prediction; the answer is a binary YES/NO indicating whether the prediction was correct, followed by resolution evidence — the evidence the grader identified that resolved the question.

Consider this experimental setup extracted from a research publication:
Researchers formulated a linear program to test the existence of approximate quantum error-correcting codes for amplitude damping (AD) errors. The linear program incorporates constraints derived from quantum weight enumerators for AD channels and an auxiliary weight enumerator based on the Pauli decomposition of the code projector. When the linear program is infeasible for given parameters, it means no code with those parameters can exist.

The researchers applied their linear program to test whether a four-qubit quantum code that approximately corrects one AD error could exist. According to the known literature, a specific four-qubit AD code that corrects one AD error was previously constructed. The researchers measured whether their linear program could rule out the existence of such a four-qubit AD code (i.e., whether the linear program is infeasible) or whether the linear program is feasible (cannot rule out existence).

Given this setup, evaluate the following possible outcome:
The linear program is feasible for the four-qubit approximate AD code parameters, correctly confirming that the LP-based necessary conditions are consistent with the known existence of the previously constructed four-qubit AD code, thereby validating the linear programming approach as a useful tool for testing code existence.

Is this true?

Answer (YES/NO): YES